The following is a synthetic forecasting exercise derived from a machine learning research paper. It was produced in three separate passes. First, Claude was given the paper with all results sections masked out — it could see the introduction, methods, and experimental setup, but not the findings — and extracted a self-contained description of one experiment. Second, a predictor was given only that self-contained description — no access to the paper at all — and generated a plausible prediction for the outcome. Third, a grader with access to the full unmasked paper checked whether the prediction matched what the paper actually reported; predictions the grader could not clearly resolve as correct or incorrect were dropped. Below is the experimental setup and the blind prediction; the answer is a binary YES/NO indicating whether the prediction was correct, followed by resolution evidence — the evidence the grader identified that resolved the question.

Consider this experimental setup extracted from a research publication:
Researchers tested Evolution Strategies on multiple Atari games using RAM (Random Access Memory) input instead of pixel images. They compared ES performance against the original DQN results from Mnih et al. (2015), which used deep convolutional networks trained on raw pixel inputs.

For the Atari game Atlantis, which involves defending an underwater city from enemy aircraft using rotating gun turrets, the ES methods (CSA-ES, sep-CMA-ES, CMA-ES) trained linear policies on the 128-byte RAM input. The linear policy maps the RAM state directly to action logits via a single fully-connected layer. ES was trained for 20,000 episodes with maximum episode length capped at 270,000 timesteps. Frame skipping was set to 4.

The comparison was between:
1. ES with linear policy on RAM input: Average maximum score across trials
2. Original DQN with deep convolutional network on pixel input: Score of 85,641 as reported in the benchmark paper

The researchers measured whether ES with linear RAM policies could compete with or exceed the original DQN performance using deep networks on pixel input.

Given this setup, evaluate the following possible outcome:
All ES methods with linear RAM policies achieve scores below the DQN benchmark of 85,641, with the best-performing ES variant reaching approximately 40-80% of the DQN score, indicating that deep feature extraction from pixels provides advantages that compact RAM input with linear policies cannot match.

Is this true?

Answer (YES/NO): NO